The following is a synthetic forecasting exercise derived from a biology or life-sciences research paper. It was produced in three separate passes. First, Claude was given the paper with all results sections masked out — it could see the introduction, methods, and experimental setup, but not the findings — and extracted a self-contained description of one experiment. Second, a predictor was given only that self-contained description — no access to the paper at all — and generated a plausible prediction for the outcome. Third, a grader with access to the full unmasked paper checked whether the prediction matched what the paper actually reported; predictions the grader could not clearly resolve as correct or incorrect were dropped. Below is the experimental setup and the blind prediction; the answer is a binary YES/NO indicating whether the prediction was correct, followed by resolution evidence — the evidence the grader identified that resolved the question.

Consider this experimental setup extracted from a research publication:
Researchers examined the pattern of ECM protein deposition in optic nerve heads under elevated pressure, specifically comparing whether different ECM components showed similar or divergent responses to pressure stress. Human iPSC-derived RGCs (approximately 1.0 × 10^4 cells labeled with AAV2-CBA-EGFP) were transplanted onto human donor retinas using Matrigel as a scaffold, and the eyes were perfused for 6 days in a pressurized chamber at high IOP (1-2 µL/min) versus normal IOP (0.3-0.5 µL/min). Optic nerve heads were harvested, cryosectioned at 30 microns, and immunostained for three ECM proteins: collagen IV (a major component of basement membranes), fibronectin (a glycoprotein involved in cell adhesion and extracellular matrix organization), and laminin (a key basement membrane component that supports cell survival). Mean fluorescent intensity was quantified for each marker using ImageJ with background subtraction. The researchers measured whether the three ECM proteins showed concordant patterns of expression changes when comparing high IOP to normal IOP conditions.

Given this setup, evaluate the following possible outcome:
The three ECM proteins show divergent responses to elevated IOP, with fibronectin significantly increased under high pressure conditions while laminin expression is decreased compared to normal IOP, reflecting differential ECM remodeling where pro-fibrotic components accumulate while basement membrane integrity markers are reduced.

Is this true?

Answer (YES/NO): NO